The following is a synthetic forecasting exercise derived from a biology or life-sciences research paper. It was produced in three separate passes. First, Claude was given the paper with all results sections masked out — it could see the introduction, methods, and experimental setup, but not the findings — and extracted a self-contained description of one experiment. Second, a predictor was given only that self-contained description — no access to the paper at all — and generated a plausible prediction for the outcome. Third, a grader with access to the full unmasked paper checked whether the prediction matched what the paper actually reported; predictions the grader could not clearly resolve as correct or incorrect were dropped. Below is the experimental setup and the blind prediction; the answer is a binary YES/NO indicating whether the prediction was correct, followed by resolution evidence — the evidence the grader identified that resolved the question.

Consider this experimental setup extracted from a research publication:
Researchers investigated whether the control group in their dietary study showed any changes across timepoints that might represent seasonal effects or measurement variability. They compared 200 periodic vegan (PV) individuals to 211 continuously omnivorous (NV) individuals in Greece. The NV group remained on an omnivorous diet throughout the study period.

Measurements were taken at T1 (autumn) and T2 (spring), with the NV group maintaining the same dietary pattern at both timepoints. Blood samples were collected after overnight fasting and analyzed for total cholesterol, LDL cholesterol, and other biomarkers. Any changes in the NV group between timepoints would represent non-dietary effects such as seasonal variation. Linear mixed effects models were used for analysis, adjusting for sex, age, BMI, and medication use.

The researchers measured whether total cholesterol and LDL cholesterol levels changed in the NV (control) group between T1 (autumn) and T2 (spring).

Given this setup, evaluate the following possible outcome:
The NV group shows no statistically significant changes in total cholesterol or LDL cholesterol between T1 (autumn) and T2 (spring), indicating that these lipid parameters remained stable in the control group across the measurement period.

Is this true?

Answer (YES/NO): YES